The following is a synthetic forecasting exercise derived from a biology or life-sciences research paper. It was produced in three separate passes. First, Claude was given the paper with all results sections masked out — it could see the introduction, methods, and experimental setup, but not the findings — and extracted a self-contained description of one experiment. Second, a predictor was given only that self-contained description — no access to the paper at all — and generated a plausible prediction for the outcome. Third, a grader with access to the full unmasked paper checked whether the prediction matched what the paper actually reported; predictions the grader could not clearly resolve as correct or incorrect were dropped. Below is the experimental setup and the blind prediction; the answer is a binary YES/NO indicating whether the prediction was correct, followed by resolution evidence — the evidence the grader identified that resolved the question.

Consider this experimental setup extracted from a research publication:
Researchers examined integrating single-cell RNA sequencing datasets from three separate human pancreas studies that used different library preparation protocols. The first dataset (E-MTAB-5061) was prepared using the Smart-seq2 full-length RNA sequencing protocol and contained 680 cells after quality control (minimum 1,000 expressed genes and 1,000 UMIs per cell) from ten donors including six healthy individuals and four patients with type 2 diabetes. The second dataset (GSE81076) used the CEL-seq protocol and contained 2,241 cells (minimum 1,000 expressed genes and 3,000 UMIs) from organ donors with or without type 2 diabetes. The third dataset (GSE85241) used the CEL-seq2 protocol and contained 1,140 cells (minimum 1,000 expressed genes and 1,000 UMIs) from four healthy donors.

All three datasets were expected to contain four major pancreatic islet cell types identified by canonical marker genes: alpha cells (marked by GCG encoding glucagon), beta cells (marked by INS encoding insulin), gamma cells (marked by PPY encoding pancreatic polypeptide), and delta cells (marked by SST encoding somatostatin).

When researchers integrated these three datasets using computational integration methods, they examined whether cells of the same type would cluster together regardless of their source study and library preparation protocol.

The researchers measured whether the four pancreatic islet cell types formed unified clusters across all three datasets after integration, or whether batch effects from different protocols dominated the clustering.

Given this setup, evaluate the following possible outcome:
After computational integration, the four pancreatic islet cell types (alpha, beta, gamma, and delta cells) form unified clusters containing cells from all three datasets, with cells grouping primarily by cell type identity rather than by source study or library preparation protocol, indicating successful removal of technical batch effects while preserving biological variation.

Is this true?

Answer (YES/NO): YES